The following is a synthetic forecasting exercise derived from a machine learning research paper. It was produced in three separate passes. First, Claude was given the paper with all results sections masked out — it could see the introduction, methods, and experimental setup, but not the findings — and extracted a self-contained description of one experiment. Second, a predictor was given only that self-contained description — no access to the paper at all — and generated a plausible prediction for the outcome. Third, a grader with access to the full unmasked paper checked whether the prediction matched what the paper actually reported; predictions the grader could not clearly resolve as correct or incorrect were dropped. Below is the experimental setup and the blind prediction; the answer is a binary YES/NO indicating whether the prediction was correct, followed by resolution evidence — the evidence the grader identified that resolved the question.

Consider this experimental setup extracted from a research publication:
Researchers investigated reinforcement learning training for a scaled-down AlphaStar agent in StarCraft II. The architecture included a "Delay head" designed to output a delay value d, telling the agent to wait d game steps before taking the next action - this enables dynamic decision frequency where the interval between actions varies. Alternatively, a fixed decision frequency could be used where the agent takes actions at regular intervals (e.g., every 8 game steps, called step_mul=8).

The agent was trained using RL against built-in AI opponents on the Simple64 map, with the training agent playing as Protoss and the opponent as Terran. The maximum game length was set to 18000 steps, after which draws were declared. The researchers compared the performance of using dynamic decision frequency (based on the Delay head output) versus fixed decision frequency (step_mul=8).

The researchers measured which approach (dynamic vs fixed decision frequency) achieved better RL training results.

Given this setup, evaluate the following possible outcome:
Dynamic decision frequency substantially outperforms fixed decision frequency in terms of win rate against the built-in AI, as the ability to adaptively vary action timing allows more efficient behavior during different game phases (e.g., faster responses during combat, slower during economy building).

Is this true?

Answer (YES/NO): NO